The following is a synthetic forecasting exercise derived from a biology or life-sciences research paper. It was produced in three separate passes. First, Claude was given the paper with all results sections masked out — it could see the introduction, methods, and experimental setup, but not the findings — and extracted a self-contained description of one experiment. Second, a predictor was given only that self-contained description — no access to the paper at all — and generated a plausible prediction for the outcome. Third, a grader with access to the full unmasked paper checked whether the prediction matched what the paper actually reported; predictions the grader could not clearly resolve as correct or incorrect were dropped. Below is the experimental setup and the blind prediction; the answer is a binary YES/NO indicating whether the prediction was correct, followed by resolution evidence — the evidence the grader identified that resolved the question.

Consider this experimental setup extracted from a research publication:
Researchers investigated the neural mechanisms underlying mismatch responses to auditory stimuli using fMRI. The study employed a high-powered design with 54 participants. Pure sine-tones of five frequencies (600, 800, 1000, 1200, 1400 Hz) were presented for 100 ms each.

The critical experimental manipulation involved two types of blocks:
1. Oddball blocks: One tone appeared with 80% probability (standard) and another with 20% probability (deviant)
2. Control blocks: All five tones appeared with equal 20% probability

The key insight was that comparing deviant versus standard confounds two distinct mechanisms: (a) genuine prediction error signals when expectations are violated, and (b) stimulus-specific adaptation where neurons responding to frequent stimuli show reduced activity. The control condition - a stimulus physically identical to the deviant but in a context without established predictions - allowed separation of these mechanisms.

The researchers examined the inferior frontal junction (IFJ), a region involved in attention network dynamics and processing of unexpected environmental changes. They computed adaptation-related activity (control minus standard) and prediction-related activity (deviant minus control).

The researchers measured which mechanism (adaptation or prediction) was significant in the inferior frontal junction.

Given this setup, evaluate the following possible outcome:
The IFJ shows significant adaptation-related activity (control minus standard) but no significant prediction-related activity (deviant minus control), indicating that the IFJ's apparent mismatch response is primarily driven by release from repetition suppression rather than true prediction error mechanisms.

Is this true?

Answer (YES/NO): NO